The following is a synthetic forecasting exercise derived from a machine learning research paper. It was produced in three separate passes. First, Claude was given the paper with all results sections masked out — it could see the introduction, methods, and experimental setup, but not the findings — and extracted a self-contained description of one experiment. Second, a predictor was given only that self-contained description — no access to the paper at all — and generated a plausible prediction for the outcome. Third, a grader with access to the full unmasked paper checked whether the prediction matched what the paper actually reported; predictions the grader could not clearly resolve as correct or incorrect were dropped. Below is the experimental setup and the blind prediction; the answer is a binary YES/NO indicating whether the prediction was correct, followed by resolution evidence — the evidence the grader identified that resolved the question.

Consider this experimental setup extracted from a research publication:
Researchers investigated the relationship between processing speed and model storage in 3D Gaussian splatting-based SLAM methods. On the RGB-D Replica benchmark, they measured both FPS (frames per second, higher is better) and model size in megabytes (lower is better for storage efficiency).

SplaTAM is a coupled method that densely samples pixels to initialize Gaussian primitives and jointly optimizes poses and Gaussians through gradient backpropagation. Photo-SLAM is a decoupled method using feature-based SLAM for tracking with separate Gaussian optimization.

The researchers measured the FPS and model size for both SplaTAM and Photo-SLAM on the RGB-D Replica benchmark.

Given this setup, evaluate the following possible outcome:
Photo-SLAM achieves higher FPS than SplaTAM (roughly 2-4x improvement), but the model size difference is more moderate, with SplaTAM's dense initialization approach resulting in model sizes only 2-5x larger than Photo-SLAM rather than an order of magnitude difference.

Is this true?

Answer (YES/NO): NO